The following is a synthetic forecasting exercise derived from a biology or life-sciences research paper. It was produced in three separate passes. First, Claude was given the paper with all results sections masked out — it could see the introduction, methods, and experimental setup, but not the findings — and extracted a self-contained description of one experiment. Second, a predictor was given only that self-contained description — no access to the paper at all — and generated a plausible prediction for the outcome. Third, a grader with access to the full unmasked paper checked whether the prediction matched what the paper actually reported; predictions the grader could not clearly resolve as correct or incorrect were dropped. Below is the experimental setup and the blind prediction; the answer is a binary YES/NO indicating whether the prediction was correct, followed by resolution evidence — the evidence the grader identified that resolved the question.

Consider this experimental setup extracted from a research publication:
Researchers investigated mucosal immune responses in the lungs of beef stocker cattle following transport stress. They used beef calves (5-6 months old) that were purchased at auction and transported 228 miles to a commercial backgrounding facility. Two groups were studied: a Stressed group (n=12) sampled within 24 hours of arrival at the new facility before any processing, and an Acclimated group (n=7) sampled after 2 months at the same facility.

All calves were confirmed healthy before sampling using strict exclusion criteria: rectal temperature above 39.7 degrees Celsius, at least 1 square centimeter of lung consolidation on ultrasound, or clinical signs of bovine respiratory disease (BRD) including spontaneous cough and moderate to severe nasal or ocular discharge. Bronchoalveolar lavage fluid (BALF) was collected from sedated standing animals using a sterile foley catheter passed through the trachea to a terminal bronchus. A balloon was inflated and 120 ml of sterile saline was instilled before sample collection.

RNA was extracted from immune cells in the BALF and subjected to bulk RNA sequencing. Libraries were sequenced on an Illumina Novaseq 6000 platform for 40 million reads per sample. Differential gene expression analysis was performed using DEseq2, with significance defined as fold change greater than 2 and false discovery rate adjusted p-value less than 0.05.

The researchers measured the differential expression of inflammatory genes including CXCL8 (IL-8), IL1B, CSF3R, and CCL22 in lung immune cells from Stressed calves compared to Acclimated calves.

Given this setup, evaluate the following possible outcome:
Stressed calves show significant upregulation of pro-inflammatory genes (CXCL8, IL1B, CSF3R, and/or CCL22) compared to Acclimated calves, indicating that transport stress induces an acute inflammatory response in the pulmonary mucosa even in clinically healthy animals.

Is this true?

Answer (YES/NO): YES